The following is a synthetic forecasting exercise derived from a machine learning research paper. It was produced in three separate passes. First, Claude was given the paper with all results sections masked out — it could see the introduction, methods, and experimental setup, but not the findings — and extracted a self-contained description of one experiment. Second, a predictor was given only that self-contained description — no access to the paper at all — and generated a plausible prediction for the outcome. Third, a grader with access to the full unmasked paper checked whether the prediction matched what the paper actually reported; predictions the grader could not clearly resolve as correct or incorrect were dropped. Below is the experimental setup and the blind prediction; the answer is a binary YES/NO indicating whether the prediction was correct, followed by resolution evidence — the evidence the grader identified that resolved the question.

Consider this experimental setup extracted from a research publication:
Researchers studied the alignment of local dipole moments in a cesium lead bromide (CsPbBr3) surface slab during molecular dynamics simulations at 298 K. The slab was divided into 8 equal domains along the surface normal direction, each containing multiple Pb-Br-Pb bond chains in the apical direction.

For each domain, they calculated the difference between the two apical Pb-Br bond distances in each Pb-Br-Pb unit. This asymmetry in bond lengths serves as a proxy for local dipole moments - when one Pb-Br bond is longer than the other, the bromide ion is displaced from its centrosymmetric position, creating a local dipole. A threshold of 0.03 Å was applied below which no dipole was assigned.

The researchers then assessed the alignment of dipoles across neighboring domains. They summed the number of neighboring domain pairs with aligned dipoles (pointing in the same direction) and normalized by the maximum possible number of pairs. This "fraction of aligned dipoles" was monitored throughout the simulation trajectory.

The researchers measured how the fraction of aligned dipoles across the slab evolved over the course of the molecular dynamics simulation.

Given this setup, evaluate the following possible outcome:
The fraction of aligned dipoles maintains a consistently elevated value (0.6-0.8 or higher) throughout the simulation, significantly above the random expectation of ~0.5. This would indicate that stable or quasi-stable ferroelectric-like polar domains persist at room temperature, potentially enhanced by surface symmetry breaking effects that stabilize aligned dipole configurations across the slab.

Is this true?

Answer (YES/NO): NO